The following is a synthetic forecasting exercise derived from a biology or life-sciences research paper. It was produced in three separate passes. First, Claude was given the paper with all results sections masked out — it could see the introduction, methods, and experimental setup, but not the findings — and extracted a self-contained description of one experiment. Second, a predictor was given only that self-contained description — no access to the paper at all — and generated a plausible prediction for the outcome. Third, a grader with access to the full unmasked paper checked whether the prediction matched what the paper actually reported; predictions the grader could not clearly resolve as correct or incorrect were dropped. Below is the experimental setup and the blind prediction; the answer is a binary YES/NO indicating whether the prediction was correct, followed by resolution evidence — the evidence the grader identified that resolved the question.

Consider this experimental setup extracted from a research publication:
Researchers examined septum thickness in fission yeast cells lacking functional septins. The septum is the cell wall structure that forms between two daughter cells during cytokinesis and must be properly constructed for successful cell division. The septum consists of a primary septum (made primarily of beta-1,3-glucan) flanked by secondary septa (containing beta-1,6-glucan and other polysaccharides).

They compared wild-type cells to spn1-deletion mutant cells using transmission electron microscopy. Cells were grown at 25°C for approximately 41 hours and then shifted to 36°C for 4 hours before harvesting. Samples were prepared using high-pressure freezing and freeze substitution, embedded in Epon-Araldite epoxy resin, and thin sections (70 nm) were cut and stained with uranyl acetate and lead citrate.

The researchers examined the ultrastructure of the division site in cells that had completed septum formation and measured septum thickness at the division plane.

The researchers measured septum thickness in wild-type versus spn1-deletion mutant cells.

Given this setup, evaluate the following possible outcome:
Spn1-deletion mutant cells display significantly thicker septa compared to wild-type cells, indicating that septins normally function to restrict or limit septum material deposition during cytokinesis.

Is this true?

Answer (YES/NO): YES